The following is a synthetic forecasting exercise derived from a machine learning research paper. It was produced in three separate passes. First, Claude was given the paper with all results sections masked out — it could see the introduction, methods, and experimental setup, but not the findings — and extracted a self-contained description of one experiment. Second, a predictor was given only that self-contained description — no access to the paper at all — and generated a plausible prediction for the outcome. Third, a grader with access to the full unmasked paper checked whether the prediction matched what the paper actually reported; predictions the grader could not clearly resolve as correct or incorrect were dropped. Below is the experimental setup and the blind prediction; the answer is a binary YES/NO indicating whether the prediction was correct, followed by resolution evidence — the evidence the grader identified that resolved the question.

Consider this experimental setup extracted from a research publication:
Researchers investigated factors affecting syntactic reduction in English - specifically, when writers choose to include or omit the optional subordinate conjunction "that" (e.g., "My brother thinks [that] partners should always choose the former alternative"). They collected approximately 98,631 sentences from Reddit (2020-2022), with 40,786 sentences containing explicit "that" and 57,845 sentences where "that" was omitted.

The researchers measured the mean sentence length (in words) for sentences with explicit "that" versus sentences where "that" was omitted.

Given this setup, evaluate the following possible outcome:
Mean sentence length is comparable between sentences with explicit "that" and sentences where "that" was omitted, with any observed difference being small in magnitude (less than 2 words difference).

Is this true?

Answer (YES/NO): NO